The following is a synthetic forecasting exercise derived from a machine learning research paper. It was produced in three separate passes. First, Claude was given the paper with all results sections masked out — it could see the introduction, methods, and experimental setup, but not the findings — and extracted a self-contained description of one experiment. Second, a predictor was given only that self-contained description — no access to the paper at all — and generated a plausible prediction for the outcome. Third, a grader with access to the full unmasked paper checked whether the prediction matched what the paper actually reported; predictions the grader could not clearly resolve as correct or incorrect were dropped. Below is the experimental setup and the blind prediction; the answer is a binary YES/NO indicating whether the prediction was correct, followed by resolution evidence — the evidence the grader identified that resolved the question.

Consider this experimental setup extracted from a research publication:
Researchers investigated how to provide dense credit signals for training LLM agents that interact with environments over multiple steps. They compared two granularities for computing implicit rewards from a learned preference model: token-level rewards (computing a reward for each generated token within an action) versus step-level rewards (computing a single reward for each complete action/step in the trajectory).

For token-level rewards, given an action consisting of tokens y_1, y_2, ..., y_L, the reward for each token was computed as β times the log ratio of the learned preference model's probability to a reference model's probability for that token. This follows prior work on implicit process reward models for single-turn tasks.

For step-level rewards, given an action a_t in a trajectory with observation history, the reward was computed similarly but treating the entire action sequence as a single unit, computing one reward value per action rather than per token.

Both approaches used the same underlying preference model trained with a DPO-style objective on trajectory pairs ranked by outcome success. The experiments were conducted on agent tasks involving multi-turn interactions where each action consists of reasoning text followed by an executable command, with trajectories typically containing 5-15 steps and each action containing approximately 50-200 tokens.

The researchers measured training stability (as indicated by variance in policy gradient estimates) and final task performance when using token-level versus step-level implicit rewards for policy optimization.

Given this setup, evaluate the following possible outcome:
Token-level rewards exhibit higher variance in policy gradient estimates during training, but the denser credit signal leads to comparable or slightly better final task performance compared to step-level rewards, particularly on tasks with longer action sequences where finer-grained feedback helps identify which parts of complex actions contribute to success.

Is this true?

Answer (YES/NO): NO